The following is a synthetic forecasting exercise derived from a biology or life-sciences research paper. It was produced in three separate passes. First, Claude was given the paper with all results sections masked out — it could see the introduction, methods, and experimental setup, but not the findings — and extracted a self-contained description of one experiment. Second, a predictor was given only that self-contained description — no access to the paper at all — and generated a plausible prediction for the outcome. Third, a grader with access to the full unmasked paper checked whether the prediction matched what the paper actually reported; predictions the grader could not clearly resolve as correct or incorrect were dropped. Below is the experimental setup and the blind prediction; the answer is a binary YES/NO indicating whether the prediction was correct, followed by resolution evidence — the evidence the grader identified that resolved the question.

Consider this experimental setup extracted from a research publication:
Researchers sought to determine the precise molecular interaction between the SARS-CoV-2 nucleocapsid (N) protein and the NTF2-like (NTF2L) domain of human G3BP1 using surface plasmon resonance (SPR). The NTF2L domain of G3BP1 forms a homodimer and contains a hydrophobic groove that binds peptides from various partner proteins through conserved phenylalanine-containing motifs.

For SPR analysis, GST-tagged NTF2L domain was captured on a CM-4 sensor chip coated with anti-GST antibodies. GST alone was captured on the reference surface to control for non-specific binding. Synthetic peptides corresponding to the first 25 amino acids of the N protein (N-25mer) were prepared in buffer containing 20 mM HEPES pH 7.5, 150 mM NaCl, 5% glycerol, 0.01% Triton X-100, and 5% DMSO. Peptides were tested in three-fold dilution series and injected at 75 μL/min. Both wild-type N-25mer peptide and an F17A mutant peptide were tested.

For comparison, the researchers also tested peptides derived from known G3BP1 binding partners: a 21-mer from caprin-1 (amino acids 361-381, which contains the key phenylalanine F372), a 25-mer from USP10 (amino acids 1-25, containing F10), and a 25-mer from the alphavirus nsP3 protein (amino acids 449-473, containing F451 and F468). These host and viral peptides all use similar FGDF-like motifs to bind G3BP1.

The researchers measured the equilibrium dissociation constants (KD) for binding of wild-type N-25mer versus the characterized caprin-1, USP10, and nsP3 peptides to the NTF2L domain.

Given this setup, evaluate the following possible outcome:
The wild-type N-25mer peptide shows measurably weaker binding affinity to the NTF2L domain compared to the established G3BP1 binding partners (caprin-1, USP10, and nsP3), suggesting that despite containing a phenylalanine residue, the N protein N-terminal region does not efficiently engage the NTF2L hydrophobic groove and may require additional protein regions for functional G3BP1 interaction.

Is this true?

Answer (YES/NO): NO